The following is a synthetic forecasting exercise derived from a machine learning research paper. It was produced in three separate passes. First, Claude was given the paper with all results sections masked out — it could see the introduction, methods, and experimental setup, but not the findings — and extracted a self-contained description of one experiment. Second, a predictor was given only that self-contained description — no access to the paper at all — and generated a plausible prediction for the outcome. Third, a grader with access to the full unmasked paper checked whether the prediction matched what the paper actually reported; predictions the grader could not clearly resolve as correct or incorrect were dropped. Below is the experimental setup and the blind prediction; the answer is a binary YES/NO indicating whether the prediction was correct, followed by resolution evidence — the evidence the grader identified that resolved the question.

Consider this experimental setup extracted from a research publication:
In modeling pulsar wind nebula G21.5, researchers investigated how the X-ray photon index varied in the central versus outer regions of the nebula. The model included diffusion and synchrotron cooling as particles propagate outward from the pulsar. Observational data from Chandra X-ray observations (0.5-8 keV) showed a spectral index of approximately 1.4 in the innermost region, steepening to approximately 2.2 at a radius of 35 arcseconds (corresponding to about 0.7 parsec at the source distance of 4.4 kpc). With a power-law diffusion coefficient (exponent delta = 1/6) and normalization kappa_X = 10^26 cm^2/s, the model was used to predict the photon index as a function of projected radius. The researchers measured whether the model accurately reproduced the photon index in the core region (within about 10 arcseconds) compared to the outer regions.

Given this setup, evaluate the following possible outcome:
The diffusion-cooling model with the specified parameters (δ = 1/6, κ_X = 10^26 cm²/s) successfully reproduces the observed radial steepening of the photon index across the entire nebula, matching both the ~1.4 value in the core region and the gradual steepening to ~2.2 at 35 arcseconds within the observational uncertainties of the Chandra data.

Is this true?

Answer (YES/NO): NO